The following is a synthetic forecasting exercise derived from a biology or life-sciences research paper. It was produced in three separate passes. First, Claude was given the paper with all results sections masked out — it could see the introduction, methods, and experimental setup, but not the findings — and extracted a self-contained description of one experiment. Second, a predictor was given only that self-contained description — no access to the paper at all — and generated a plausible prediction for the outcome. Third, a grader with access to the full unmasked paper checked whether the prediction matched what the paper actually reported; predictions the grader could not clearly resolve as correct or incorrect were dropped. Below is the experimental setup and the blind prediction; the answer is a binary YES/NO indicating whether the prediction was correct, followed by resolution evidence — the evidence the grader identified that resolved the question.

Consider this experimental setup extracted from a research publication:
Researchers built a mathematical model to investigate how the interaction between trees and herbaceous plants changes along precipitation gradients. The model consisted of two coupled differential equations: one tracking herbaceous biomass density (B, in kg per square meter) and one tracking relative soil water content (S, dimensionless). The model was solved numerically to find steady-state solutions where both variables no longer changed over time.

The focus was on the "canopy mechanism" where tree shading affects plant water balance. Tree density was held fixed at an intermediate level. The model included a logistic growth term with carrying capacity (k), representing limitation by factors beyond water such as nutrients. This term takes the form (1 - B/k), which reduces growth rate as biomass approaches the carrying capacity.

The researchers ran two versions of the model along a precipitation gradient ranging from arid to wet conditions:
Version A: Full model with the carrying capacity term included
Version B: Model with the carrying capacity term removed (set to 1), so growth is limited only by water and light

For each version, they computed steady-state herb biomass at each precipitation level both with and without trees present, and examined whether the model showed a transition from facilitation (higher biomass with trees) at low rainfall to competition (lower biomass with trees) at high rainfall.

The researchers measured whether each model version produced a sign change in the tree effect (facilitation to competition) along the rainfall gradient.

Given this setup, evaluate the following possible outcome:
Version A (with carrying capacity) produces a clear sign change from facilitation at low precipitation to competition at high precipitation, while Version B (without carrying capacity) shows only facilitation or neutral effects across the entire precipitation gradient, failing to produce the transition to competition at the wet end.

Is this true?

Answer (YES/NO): YES